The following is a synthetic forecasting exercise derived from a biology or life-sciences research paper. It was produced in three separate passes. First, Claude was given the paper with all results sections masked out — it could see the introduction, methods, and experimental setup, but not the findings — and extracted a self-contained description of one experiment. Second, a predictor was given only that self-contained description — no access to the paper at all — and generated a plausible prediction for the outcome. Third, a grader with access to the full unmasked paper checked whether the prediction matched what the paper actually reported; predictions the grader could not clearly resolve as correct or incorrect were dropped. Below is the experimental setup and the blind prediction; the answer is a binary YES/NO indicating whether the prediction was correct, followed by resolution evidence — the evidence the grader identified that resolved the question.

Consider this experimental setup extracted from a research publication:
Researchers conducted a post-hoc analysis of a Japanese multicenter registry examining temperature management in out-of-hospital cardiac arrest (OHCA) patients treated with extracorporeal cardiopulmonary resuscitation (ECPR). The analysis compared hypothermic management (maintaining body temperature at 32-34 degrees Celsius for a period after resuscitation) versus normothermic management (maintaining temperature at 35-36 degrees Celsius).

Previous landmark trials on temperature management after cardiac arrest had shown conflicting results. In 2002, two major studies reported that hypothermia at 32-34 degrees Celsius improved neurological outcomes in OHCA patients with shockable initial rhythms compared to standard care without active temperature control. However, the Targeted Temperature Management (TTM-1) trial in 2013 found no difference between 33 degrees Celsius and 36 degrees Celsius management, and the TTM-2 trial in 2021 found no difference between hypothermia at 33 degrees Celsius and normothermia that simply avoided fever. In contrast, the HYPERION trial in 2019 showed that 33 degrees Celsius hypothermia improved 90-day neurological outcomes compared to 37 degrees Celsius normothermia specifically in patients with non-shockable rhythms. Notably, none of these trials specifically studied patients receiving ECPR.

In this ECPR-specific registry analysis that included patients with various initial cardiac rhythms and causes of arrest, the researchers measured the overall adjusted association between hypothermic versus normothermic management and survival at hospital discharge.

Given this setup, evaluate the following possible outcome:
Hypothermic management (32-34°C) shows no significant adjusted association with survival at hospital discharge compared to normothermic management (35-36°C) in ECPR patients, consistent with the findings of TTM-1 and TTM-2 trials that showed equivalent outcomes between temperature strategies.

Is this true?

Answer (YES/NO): NO